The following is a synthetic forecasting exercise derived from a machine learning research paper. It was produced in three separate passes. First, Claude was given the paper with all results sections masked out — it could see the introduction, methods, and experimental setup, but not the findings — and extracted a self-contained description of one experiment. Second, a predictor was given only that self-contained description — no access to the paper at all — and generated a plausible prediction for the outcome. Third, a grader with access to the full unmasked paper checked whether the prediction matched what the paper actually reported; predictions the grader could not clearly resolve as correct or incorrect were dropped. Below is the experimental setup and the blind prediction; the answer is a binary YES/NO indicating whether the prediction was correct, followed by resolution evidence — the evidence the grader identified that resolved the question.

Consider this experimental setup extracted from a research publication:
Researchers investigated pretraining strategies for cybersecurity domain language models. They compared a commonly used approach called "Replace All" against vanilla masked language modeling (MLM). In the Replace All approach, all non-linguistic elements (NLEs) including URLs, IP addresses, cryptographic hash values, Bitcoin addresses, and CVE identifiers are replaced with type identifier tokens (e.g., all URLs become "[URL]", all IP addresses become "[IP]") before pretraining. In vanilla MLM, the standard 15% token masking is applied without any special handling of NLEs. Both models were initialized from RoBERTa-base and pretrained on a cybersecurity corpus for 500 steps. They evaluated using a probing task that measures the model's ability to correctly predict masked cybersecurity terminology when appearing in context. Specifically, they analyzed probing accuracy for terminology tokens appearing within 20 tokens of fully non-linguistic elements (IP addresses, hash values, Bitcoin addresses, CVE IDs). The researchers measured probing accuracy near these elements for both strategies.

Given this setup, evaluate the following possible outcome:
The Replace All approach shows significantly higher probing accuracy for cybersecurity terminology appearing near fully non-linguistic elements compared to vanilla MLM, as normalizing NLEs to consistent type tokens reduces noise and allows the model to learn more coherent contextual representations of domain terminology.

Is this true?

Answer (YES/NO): NO